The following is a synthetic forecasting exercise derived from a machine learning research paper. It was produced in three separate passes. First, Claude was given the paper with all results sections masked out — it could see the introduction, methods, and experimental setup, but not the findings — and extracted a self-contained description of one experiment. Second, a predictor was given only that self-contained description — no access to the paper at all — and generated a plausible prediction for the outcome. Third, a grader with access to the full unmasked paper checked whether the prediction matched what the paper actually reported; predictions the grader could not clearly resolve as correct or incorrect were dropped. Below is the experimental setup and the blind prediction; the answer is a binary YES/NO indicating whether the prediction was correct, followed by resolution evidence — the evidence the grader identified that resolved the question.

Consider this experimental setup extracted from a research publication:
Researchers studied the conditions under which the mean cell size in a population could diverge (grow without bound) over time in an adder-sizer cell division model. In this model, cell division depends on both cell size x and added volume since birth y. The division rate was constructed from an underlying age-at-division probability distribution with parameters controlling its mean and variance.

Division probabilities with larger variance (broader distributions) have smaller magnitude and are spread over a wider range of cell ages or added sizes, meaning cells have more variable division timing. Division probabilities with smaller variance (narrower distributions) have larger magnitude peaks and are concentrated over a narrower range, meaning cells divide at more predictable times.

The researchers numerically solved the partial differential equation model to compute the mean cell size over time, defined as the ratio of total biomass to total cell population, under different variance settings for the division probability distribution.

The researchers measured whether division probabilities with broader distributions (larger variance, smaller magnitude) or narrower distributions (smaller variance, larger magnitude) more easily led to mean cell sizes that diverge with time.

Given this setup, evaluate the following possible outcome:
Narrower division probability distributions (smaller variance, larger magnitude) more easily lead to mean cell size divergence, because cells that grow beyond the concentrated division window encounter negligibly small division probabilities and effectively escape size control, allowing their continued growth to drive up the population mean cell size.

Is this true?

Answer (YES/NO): NO